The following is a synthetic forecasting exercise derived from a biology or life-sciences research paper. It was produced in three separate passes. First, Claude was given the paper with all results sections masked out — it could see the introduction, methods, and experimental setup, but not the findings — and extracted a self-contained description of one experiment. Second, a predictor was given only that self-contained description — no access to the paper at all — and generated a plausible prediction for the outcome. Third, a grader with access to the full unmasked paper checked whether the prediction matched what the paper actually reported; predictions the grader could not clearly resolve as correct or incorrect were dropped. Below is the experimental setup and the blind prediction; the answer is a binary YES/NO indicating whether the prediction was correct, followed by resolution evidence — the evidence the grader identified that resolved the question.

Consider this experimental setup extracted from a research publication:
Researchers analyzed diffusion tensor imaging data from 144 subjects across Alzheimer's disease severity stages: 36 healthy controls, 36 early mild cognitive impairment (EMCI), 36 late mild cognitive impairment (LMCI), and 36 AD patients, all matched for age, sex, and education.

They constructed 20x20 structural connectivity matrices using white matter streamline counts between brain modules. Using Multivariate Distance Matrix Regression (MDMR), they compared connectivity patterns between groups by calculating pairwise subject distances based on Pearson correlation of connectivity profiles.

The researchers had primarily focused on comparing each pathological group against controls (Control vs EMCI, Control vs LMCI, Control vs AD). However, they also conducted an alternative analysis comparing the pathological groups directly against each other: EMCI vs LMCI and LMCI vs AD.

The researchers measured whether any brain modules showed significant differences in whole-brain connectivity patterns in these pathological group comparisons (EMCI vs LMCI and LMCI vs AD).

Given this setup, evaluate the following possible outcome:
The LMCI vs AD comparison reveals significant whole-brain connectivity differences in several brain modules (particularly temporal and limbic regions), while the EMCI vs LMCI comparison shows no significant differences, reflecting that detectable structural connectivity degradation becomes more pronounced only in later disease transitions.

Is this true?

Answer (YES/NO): NO